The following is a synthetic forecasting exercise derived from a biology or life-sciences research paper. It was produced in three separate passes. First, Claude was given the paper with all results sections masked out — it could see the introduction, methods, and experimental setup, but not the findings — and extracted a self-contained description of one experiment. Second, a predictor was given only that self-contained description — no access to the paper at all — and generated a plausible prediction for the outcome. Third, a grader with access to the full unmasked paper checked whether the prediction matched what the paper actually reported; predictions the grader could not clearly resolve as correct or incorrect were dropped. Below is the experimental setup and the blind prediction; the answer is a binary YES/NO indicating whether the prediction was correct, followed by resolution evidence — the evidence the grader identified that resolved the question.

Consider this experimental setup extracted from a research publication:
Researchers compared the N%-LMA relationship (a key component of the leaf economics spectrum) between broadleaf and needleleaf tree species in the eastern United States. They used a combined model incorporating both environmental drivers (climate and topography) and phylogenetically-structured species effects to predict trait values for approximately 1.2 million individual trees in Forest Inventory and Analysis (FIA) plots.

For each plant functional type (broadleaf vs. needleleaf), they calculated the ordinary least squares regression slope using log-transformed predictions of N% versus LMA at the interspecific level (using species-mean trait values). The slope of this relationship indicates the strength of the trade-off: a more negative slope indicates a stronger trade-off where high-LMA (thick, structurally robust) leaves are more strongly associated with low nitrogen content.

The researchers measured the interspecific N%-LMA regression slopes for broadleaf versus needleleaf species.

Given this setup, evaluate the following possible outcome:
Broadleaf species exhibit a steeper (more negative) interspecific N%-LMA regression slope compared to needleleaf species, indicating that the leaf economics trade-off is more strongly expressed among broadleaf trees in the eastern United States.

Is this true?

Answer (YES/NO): NO